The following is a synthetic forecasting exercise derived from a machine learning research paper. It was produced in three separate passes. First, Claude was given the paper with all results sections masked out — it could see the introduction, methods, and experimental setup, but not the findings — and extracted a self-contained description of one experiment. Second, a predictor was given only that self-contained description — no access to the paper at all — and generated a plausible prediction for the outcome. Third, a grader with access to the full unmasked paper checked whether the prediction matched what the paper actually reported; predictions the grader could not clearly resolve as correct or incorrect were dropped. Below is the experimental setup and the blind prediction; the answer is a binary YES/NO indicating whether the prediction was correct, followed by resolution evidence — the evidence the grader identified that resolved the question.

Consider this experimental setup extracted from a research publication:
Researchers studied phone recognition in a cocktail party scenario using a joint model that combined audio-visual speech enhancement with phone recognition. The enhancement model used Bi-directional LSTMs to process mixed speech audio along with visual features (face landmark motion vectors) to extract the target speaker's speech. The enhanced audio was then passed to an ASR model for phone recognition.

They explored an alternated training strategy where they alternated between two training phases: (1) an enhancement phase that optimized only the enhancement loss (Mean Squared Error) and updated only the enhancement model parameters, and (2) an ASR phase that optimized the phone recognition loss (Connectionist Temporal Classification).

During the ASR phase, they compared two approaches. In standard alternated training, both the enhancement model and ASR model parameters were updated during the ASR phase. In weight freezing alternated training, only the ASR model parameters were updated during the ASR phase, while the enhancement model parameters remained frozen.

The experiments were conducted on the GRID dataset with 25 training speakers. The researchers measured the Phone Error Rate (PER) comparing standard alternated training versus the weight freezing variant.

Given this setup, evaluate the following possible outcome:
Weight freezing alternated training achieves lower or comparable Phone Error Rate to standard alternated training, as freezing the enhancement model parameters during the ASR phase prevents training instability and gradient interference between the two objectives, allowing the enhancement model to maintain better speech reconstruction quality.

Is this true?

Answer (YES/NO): NO